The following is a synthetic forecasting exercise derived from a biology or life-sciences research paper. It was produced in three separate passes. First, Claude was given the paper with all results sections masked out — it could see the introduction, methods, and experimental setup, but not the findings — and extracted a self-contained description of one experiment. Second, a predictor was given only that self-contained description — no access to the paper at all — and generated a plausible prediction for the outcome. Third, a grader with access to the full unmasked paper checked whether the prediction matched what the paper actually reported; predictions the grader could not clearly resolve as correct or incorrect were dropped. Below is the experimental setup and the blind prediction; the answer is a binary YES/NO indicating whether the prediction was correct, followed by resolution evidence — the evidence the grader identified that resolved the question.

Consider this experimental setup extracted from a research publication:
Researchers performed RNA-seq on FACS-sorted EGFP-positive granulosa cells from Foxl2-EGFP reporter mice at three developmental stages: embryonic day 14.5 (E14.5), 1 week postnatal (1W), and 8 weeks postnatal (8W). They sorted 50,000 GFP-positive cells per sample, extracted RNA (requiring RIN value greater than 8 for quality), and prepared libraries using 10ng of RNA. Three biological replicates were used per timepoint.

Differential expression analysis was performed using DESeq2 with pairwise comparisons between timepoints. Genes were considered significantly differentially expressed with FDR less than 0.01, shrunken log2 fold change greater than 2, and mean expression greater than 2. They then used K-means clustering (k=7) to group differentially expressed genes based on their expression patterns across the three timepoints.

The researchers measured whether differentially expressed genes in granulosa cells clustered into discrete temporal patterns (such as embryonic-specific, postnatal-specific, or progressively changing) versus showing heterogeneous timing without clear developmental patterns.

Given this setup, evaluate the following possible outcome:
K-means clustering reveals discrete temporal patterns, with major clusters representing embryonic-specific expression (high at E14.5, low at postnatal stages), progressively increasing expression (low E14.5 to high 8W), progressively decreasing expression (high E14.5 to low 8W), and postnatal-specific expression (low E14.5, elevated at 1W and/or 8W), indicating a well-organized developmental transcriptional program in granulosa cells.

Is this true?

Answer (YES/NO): NO